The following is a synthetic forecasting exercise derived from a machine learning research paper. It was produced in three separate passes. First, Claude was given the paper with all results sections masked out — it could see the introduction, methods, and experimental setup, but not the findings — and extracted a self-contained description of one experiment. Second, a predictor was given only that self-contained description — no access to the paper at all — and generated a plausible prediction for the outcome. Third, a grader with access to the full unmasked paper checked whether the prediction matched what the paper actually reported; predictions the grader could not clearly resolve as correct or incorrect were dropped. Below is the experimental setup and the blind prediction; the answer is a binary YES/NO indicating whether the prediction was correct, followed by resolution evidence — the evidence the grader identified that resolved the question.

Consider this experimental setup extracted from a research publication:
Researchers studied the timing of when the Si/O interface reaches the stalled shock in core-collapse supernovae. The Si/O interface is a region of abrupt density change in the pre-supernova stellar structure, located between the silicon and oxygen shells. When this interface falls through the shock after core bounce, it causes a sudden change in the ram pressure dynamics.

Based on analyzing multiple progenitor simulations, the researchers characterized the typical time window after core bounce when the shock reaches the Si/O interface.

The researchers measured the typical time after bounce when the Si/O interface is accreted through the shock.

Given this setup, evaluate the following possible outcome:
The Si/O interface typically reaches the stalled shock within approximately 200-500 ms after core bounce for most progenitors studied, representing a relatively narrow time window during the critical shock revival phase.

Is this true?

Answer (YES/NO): NO